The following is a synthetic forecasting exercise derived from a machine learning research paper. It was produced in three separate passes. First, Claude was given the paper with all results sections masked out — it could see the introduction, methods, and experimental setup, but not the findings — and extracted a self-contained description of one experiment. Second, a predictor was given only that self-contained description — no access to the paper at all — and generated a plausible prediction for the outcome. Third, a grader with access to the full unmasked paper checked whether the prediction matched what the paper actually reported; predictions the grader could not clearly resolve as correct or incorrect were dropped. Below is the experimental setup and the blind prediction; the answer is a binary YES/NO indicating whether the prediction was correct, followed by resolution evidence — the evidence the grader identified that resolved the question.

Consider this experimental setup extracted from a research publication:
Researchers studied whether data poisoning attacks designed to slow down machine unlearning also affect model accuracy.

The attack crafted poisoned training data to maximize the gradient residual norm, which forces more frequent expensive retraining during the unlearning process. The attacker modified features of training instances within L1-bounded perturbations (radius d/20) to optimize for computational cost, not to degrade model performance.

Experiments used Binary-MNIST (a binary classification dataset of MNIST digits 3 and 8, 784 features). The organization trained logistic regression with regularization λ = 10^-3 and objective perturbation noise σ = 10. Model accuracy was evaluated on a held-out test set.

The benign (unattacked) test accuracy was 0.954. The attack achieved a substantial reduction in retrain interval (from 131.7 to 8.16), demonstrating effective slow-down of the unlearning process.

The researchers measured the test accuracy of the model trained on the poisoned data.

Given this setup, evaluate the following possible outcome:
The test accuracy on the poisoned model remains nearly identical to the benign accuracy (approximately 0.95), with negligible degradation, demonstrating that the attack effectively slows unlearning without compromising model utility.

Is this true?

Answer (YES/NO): YES